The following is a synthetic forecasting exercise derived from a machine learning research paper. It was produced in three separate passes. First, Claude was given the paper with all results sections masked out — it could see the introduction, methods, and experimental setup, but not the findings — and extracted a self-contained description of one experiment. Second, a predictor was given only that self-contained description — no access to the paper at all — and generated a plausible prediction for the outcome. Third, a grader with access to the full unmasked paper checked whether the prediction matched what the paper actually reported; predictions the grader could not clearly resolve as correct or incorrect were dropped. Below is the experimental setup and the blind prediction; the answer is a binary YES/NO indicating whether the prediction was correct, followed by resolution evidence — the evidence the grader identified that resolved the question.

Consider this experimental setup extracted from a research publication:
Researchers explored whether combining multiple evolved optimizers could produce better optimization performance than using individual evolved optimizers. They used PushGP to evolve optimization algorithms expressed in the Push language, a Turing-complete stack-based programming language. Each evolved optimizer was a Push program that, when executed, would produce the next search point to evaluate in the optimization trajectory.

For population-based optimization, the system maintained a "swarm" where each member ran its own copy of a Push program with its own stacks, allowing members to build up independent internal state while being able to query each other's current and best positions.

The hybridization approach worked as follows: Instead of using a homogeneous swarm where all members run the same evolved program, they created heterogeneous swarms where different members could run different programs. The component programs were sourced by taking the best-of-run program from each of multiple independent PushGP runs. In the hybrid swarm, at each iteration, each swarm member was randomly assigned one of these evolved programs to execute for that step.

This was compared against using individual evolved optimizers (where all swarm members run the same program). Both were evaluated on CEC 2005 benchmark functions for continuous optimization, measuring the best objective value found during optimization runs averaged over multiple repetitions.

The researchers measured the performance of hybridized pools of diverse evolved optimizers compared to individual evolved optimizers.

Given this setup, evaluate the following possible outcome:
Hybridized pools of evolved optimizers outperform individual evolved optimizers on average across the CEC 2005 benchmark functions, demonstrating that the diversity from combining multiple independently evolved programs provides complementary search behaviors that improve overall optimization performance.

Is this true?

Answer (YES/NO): YES